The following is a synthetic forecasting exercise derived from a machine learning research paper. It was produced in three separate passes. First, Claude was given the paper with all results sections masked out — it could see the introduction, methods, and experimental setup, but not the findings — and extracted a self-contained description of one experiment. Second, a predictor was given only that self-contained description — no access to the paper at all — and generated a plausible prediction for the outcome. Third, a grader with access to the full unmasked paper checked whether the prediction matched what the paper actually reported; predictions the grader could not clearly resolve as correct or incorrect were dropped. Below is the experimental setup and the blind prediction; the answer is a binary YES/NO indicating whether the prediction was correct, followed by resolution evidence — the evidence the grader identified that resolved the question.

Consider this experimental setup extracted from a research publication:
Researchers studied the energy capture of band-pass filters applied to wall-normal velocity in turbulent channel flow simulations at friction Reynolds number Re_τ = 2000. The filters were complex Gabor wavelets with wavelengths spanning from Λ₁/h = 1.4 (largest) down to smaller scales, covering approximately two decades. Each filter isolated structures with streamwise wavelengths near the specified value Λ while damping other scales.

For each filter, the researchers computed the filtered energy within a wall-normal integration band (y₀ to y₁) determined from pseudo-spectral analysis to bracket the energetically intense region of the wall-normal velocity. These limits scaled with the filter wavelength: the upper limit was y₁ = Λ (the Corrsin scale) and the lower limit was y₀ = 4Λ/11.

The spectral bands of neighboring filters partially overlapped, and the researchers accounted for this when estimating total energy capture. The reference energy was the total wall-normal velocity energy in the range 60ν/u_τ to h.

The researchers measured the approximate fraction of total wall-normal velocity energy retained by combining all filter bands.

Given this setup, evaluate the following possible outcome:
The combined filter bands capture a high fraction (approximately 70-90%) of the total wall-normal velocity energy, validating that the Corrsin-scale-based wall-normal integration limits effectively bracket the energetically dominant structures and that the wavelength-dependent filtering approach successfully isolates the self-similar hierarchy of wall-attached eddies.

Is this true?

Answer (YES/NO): NO